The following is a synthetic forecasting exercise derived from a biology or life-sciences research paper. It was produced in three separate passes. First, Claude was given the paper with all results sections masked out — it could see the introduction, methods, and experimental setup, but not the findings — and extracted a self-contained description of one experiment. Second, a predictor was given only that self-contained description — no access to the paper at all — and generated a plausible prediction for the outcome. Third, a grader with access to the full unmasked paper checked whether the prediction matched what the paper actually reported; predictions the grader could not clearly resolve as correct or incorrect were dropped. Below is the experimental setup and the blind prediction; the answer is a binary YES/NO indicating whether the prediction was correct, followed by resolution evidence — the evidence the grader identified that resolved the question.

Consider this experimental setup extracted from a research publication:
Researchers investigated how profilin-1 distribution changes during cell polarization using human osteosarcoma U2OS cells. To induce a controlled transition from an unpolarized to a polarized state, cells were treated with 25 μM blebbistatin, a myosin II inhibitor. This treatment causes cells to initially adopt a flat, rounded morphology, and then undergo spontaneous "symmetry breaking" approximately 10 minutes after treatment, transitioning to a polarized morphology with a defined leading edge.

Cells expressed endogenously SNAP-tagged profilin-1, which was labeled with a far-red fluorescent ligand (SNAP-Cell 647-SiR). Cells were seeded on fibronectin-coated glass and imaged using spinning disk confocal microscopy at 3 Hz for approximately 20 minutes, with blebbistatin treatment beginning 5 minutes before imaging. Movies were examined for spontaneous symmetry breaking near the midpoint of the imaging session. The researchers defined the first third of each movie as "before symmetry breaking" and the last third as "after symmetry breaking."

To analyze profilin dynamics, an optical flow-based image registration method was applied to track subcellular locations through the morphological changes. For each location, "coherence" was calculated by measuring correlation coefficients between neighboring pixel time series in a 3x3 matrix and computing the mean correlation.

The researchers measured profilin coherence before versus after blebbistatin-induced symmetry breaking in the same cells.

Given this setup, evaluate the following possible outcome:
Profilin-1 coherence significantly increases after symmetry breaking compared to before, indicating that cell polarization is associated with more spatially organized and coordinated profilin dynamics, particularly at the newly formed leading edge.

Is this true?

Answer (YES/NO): NO